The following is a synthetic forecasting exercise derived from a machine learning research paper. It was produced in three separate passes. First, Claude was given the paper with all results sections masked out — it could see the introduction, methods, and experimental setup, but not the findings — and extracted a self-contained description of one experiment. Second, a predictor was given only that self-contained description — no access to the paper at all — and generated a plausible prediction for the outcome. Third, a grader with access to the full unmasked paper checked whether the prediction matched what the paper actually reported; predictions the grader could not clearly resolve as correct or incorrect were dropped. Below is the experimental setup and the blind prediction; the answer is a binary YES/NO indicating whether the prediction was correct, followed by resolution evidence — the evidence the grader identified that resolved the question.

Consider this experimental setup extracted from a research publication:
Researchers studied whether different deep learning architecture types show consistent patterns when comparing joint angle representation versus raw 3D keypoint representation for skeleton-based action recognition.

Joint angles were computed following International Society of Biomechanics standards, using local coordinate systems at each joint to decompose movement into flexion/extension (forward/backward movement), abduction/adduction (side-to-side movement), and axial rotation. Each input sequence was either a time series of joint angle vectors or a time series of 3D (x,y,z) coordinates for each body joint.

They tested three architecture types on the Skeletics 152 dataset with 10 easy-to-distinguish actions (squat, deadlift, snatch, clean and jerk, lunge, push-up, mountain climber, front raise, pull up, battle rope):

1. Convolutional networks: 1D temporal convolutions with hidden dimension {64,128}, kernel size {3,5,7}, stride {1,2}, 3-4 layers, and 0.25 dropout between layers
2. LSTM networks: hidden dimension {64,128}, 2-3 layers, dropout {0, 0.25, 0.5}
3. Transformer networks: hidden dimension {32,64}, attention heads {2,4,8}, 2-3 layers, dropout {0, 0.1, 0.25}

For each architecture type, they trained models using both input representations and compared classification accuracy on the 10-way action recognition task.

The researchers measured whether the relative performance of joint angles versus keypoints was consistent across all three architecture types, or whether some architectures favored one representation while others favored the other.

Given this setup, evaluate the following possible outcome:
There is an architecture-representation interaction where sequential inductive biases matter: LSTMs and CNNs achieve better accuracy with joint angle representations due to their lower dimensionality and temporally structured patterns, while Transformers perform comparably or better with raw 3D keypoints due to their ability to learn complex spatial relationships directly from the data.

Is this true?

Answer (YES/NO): NO